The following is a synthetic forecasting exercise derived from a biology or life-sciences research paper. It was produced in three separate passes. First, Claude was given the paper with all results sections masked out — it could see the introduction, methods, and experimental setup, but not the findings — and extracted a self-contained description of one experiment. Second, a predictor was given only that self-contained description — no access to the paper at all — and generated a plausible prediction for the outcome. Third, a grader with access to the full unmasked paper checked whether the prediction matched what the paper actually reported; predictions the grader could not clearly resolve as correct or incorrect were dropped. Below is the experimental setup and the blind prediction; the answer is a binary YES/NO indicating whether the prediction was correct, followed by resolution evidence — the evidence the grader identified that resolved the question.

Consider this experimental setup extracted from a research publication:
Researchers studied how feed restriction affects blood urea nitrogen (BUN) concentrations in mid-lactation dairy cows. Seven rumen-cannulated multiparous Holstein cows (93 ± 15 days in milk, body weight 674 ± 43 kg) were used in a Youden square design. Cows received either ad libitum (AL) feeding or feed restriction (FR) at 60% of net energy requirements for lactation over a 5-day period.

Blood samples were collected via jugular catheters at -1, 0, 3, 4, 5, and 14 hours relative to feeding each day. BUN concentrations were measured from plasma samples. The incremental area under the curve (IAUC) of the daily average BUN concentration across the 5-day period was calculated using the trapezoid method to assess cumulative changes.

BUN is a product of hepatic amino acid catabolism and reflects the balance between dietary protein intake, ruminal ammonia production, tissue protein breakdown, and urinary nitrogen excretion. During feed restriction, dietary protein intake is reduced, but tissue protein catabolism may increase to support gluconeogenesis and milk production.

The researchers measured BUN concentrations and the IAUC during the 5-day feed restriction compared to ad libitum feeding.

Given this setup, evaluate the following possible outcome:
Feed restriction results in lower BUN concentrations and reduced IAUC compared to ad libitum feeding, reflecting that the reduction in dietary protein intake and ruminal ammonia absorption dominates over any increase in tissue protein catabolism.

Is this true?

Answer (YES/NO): NO